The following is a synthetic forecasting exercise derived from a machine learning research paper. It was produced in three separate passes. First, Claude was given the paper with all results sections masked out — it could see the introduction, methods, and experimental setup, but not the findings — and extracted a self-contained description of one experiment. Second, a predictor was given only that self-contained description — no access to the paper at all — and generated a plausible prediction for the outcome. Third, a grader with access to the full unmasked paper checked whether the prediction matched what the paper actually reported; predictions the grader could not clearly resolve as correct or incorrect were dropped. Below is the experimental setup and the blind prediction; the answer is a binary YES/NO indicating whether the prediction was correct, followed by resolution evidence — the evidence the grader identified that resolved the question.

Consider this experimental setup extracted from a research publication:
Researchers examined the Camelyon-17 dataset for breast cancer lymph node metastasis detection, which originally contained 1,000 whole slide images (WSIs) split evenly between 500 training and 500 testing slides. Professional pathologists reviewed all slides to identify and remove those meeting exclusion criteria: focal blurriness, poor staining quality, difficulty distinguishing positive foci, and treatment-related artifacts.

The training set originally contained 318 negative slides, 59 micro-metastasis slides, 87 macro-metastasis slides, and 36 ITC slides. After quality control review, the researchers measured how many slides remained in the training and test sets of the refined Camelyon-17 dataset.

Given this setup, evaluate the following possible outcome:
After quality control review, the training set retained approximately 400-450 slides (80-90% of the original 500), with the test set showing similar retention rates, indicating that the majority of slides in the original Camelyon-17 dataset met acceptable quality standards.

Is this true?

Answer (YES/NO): NO